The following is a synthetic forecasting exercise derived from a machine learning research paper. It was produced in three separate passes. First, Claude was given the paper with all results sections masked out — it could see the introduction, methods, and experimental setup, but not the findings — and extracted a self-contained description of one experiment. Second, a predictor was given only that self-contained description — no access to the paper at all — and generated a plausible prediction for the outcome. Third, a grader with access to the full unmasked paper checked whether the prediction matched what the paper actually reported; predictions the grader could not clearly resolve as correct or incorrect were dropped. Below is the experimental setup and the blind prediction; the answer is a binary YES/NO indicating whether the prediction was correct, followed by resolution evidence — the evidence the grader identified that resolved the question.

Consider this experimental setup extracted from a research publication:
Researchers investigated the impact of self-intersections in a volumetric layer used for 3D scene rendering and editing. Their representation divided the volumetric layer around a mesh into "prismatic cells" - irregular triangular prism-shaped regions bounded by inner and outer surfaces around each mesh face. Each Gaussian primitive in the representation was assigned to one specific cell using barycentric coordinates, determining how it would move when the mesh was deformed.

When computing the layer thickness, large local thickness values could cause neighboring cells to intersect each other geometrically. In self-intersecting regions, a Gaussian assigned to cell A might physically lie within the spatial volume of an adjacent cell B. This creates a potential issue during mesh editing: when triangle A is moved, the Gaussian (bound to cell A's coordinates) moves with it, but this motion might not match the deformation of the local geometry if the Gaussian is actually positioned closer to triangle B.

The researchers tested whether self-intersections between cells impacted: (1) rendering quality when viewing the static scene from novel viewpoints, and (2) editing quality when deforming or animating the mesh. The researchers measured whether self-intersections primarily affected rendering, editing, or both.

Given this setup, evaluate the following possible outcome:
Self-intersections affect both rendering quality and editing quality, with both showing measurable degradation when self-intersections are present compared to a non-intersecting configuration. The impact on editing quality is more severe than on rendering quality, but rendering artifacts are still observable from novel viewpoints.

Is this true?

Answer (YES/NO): NO